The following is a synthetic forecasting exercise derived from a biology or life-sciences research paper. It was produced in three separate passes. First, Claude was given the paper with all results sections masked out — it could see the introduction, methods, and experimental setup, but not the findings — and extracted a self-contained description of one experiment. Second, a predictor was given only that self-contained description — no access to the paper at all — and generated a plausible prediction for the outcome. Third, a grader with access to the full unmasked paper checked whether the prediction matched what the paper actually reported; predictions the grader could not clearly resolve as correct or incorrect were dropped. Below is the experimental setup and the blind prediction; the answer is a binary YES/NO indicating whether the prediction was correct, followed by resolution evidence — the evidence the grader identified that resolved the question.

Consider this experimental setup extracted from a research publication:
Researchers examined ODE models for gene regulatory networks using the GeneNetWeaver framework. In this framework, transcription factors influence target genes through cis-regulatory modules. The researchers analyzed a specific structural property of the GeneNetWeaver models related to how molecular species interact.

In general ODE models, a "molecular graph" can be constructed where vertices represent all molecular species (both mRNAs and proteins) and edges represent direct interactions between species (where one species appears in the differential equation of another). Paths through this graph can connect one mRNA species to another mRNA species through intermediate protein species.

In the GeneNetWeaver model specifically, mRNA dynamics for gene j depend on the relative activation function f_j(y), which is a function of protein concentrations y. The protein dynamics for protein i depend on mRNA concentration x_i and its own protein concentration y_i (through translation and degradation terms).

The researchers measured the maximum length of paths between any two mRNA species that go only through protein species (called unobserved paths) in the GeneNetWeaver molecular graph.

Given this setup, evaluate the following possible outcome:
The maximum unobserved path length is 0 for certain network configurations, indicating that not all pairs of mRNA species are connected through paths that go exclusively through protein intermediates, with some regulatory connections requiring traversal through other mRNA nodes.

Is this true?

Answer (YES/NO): NO